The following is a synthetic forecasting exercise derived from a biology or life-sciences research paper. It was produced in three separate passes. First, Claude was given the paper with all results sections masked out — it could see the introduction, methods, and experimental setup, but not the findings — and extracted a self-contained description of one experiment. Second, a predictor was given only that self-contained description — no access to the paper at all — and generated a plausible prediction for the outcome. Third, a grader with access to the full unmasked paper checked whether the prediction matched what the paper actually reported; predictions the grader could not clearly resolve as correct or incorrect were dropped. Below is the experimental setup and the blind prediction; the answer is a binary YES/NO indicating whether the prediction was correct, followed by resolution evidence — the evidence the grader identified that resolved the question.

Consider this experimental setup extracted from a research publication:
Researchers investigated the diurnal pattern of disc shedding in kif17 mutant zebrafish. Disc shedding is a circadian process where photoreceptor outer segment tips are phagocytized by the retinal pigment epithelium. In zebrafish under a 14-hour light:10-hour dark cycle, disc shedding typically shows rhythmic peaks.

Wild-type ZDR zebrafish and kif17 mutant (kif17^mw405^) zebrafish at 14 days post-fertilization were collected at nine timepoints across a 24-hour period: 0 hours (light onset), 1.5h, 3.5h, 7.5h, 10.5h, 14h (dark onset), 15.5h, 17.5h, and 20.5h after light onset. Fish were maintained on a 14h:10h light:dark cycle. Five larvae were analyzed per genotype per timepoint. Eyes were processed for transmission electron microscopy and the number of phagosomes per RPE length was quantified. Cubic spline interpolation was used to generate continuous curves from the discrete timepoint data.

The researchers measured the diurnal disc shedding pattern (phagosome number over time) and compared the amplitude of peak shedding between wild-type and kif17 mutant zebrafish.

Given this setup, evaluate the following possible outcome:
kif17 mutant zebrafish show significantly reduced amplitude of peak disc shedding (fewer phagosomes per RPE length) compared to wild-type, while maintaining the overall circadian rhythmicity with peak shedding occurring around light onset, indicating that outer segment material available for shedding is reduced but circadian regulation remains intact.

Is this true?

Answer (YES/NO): NO